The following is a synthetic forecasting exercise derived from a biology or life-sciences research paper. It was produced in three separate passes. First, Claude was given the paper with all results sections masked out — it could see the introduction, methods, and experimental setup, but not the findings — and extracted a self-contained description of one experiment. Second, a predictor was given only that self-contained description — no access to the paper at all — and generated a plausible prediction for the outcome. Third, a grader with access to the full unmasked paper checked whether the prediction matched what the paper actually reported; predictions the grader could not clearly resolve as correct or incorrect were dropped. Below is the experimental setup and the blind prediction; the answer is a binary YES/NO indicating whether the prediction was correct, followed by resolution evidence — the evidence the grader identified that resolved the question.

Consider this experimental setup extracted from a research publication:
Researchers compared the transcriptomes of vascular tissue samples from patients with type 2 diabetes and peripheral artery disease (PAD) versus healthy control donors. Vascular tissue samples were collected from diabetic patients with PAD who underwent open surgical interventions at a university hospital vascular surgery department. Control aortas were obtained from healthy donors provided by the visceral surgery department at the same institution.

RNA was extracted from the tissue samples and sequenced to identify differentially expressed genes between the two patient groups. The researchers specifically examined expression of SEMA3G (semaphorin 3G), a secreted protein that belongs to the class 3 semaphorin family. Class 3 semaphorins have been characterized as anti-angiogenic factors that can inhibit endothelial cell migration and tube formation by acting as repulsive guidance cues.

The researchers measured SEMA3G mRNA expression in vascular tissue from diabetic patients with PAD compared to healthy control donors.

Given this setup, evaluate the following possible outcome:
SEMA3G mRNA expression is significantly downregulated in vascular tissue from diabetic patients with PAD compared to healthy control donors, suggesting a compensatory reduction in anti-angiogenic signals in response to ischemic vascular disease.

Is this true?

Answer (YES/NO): NO